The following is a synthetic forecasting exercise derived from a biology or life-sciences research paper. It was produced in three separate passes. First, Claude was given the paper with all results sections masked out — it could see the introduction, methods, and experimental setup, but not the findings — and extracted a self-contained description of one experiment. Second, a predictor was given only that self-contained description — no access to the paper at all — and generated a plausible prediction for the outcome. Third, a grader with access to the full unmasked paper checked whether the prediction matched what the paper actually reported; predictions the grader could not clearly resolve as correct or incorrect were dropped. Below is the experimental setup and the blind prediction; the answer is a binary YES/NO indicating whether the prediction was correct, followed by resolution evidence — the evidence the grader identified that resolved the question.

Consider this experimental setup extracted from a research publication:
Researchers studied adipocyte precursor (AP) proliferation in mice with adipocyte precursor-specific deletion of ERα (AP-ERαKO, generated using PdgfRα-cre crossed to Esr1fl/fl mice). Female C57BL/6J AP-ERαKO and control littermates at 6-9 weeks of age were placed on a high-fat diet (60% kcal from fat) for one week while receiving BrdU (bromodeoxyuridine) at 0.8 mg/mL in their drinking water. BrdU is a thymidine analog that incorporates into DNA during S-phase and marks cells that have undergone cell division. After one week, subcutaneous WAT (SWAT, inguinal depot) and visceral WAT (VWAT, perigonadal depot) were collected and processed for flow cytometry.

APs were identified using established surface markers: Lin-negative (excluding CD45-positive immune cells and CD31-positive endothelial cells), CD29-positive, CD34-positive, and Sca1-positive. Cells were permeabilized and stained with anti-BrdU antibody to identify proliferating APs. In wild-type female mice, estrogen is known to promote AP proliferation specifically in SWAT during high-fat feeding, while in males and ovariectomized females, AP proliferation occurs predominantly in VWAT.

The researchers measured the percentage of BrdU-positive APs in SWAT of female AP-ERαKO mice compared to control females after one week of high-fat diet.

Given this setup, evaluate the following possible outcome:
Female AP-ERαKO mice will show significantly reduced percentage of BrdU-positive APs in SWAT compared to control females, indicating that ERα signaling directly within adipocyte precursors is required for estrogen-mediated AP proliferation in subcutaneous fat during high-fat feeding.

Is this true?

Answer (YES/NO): NO